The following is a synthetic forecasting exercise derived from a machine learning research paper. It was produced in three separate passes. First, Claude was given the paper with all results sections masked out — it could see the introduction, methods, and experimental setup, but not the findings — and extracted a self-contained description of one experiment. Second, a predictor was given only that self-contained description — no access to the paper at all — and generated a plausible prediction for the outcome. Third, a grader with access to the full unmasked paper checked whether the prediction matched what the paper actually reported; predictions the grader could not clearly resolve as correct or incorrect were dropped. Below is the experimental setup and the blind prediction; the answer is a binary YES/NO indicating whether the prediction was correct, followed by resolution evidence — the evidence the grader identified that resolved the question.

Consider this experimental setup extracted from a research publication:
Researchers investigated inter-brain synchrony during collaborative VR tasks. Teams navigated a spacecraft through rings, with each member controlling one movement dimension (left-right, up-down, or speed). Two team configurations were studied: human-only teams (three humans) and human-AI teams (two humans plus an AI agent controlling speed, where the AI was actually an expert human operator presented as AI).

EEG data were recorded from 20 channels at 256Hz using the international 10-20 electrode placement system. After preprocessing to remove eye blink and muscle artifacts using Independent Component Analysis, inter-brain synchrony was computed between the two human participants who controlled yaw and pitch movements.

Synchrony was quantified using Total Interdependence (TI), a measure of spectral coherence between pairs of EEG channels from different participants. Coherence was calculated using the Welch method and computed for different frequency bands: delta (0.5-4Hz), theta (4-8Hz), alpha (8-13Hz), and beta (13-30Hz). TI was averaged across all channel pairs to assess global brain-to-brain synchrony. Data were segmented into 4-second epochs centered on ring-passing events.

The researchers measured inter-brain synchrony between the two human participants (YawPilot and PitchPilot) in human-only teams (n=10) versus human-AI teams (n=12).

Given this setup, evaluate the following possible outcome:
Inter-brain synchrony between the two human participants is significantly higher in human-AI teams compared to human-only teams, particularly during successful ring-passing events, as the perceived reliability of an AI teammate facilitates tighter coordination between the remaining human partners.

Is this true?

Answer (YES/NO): NO